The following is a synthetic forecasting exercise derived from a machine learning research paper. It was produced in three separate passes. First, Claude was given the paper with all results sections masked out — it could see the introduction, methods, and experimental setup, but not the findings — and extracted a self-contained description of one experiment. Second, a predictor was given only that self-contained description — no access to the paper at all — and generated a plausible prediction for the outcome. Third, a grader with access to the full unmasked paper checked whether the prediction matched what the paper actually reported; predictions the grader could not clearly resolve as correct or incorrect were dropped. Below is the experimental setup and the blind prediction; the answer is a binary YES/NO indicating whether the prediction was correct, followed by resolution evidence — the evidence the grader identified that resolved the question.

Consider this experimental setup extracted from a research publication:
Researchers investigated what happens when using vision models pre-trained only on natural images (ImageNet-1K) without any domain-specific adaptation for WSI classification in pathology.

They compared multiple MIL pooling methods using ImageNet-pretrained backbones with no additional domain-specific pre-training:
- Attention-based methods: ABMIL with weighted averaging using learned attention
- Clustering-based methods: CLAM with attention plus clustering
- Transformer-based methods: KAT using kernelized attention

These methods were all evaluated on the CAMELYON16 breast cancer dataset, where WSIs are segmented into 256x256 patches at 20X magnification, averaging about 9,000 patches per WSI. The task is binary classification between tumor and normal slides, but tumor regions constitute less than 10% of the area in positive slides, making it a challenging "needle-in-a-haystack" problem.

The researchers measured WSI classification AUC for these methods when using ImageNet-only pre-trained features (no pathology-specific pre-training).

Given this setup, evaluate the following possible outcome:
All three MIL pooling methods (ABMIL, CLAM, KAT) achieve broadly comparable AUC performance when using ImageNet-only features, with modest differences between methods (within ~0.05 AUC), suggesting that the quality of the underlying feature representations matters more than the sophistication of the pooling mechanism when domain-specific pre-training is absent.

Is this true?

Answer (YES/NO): NO